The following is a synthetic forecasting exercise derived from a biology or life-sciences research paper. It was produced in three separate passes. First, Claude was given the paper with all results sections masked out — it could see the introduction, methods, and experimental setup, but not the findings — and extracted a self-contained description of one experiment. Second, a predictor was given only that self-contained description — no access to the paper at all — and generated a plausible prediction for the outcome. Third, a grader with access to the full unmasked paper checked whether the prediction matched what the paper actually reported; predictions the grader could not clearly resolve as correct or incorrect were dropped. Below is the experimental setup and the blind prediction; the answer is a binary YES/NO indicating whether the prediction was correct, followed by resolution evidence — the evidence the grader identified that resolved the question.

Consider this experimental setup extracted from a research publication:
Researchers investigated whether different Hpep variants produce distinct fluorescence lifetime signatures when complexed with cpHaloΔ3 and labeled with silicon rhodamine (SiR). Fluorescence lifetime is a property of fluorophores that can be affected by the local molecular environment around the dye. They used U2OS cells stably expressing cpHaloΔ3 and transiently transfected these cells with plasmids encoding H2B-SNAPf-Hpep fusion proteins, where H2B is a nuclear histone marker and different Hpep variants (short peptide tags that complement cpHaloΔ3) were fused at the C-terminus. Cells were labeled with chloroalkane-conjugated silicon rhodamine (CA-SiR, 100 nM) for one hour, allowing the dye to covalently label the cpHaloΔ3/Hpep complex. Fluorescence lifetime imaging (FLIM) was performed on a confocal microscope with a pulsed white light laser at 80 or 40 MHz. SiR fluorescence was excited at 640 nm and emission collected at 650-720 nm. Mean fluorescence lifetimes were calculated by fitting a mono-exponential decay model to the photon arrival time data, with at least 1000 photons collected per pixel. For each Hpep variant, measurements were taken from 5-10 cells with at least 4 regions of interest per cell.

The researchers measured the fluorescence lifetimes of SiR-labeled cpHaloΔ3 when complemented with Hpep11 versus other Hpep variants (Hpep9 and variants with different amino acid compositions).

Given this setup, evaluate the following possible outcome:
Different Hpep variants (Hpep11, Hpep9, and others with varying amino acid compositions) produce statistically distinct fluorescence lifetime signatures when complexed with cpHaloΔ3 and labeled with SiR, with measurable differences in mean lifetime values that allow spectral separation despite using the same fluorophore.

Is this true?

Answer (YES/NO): YES